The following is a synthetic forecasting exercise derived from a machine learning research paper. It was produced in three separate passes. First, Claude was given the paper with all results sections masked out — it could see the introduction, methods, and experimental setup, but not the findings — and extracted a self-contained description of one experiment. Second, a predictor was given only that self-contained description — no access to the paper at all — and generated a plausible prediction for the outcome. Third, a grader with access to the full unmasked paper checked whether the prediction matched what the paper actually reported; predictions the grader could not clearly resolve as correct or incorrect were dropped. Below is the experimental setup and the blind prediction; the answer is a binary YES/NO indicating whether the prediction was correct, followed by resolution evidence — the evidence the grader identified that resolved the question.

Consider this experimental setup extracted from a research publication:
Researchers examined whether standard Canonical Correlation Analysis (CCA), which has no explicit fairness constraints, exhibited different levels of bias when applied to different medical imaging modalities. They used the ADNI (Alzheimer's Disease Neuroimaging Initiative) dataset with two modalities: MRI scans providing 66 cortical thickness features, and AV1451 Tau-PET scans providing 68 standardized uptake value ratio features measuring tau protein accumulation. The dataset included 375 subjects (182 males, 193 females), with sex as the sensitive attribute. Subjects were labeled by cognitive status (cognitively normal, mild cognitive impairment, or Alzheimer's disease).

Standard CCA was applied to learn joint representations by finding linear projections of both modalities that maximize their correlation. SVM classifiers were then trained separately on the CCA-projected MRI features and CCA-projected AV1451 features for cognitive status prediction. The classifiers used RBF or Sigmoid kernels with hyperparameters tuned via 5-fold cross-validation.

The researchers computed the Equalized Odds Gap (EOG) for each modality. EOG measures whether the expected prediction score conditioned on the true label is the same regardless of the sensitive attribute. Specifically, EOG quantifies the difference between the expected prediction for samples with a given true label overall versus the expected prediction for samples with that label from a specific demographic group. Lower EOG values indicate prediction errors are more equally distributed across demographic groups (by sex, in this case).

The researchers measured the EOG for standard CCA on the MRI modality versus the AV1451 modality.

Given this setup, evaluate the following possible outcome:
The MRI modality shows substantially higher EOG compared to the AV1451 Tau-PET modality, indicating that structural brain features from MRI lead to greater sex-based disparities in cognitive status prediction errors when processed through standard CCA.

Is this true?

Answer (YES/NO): NO